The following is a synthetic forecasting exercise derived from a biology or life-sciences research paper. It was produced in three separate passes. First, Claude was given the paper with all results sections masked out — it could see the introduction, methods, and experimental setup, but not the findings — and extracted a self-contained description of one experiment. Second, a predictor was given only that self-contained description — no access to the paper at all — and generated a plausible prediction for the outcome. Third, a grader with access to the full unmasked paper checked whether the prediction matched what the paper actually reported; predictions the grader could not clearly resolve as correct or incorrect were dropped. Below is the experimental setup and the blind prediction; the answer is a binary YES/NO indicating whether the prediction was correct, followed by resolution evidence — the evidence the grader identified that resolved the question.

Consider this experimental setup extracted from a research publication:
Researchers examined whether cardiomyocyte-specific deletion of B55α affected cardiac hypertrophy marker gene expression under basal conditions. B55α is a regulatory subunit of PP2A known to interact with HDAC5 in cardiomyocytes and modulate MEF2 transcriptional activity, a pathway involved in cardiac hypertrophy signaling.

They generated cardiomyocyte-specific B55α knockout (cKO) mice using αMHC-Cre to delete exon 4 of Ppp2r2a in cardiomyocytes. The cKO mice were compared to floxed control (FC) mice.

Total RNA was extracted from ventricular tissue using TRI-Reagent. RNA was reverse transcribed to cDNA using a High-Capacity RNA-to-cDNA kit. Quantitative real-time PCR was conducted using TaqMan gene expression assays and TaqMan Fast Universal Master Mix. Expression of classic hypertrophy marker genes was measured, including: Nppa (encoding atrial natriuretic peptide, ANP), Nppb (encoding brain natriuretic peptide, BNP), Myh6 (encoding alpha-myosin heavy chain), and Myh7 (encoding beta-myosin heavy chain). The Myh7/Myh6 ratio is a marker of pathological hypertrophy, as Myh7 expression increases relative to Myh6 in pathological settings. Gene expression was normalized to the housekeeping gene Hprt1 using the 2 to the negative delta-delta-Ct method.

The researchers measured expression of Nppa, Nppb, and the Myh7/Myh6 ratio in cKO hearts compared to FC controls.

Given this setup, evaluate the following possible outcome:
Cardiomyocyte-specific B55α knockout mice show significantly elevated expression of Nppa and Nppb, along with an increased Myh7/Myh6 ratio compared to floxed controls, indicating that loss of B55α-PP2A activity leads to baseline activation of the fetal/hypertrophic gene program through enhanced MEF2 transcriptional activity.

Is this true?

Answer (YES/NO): NO